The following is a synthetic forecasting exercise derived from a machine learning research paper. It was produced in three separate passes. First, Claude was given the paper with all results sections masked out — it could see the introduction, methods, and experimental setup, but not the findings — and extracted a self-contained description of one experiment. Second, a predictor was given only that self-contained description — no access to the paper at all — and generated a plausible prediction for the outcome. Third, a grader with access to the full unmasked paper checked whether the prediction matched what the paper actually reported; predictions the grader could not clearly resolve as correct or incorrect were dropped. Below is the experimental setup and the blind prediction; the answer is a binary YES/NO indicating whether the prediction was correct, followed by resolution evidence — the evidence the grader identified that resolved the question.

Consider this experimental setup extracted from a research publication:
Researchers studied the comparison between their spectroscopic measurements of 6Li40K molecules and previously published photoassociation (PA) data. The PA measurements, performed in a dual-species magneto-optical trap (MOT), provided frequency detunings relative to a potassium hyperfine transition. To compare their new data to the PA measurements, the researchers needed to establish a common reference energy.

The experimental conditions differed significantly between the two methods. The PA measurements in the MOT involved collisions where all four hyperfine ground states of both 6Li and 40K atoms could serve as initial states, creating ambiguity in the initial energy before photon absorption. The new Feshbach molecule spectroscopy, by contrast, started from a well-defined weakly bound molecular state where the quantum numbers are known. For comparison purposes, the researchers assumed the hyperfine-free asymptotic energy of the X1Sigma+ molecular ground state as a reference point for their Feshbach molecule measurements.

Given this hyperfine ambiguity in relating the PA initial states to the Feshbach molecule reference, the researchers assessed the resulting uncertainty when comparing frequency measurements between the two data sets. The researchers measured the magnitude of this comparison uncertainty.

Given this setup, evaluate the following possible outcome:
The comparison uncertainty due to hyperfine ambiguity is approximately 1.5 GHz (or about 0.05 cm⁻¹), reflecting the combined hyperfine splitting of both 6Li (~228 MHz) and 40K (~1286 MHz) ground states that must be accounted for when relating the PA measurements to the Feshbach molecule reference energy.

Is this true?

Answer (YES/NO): NO